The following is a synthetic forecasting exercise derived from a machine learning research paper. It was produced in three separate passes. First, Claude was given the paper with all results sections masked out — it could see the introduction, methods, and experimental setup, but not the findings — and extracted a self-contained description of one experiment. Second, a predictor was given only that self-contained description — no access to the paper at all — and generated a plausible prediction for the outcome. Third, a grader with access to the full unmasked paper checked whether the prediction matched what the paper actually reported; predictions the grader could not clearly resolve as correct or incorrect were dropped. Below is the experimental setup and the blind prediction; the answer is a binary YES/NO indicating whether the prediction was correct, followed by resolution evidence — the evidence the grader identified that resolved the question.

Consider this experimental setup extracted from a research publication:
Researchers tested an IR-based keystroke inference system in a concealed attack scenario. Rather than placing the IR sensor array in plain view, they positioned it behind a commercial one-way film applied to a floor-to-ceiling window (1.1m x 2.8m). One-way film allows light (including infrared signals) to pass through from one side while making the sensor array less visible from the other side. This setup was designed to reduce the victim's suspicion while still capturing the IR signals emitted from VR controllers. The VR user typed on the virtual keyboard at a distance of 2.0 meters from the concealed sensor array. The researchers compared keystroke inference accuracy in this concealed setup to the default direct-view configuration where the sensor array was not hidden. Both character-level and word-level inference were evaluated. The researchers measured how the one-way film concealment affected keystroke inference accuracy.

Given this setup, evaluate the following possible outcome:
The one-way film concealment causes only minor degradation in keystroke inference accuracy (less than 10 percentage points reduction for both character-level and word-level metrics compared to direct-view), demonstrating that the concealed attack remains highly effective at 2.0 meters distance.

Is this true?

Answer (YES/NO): YES